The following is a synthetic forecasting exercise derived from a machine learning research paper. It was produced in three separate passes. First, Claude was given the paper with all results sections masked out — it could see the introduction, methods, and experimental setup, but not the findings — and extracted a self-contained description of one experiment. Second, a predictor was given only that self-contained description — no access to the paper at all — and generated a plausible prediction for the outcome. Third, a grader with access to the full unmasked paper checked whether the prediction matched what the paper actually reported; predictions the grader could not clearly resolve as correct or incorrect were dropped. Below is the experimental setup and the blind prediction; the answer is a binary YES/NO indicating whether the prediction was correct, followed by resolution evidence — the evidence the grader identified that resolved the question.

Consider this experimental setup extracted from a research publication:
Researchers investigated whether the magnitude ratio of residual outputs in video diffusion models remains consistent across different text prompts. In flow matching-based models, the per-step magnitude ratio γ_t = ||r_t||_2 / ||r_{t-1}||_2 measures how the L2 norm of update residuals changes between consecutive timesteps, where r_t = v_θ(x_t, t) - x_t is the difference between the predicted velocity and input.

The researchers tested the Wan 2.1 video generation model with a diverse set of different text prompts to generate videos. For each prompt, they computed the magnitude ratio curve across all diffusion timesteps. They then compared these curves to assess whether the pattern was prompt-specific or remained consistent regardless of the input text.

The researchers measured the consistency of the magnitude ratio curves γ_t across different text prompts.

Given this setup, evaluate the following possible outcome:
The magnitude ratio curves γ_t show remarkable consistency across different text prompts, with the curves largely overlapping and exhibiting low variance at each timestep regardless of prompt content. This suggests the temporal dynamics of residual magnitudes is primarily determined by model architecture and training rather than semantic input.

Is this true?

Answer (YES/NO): YES